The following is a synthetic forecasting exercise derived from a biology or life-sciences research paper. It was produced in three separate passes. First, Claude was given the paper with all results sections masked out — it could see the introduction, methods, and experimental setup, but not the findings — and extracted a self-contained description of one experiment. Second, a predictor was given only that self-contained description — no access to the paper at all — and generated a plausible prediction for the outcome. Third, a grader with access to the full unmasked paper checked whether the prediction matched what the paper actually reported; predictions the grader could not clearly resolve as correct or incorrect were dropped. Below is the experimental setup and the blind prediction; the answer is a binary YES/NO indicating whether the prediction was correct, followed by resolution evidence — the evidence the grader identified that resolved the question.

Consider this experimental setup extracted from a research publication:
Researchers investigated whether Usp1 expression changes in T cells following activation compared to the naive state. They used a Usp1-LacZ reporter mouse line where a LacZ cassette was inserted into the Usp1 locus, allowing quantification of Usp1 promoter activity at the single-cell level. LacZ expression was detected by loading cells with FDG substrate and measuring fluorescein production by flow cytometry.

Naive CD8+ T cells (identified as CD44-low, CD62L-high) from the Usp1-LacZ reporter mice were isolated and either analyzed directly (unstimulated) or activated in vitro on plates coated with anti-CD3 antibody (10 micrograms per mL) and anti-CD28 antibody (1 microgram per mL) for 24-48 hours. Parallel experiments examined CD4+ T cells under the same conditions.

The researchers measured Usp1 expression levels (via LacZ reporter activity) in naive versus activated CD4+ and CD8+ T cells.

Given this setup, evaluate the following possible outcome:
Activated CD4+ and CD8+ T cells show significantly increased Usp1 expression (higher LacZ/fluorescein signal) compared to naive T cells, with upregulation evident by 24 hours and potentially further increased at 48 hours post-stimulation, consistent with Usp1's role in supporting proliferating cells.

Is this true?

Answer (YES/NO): YES